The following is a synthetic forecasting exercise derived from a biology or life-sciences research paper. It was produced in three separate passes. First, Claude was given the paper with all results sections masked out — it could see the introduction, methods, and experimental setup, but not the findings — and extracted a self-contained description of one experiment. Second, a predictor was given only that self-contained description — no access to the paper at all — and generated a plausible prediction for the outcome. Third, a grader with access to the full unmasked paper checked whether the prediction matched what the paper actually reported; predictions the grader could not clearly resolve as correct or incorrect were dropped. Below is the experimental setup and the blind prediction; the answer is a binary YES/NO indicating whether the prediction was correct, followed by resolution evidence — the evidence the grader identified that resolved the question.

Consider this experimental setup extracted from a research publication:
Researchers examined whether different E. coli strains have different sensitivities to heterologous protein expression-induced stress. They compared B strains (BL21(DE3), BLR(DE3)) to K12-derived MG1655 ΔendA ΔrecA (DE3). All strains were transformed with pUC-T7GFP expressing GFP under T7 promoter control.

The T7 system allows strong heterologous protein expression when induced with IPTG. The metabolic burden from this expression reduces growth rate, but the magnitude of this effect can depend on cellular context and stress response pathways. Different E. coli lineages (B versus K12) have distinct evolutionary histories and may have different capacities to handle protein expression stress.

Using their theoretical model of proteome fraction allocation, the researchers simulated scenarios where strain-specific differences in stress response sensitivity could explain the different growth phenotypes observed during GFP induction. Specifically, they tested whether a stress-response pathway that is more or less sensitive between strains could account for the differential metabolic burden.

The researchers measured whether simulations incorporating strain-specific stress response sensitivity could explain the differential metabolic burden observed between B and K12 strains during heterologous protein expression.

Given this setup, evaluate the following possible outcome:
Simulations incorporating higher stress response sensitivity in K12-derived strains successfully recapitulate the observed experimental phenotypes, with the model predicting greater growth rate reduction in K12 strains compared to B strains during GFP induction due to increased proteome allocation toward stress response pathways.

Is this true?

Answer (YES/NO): YES